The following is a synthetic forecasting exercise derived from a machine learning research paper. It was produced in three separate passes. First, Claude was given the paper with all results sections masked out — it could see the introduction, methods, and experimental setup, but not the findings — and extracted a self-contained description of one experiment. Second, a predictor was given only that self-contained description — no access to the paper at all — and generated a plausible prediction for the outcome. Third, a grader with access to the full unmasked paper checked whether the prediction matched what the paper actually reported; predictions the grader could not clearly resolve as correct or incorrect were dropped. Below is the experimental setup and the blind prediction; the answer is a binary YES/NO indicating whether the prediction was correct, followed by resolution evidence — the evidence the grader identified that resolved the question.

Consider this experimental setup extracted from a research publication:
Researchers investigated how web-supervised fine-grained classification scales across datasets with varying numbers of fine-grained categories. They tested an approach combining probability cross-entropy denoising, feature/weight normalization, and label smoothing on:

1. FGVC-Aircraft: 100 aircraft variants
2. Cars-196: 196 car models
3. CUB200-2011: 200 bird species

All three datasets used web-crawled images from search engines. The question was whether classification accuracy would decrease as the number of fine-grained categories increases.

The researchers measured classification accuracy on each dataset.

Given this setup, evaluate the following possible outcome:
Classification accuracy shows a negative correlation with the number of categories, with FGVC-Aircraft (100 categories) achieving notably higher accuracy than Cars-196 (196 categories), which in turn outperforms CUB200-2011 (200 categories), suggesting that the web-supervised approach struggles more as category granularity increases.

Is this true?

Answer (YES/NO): NO